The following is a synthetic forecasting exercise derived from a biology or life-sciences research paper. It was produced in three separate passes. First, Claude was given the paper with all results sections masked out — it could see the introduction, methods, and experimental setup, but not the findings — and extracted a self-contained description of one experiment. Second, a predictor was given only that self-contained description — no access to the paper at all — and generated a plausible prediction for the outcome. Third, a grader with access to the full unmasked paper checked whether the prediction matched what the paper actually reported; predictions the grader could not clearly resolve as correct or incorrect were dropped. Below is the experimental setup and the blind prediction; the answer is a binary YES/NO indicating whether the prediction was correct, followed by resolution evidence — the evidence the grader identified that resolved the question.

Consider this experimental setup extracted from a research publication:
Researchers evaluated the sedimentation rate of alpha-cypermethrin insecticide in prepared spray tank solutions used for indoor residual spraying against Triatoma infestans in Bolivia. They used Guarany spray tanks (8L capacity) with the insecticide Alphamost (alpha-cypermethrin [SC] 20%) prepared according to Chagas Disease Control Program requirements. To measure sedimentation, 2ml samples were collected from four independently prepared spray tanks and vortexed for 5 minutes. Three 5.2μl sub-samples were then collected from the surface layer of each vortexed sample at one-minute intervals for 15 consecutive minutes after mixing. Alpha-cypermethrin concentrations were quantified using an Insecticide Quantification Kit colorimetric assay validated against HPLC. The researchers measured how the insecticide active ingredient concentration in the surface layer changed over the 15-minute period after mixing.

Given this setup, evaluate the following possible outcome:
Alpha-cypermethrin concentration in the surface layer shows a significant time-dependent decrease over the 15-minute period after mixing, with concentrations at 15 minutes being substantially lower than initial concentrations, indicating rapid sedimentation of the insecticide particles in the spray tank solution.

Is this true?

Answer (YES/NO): YES